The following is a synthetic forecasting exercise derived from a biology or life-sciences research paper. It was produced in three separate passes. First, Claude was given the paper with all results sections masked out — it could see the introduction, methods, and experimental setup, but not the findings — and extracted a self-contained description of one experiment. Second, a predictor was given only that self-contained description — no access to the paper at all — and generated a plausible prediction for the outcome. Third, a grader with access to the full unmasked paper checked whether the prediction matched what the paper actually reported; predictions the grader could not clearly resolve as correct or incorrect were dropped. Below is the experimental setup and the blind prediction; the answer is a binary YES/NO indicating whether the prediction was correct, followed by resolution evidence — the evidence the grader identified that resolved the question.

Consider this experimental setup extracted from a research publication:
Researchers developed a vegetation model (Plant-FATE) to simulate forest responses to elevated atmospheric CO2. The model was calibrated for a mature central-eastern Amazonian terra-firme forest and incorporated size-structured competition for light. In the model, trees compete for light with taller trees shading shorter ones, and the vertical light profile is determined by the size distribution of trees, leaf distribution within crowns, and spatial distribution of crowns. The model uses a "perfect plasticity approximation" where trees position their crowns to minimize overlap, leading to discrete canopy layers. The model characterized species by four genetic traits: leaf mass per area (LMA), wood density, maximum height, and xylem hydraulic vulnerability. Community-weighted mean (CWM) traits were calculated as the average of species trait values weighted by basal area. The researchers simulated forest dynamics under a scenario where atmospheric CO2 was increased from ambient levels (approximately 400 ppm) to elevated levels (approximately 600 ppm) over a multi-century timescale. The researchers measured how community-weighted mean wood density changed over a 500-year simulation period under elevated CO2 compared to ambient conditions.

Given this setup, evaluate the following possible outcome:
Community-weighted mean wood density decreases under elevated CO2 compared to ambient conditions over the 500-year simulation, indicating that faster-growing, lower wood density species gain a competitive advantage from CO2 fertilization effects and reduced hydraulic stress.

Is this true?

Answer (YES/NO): YES